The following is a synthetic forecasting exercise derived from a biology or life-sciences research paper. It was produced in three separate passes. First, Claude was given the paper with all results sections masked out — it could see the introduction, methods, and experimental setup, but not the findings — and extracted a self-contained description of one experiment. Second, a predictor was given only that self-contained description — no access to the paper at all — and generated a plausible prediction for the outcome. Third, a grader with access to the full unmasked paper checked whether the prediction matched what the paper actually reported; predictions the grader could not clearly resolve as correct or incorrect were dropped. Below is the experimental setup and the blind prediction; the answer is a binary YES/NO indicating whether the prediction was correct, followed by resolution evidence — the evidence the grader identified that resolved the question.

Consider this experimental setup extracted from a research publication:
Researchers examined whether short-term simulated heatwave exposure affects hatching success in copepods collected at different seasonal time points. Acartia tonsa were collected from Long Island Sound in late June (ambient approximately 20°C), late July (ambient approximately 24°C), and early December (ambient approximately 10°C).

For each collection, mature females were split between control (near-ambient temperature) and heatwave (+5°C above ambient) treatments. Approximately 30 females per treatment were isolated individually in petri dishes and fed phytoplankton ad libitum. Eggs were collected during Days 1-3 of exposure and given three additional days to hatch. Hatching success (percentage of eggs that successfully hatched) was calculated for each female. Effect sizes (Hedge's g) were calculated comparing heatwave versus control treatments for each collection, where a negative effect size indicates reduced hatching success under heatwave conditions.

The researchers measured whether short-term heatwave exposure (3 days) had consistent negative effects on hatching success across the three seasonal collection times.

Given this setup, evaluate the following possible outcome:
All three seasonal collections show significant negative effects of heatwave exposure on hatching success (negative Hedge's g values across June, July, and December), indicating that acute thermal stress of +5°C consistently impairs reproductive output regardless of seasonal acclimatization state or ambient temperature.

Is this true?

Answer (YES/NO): NO